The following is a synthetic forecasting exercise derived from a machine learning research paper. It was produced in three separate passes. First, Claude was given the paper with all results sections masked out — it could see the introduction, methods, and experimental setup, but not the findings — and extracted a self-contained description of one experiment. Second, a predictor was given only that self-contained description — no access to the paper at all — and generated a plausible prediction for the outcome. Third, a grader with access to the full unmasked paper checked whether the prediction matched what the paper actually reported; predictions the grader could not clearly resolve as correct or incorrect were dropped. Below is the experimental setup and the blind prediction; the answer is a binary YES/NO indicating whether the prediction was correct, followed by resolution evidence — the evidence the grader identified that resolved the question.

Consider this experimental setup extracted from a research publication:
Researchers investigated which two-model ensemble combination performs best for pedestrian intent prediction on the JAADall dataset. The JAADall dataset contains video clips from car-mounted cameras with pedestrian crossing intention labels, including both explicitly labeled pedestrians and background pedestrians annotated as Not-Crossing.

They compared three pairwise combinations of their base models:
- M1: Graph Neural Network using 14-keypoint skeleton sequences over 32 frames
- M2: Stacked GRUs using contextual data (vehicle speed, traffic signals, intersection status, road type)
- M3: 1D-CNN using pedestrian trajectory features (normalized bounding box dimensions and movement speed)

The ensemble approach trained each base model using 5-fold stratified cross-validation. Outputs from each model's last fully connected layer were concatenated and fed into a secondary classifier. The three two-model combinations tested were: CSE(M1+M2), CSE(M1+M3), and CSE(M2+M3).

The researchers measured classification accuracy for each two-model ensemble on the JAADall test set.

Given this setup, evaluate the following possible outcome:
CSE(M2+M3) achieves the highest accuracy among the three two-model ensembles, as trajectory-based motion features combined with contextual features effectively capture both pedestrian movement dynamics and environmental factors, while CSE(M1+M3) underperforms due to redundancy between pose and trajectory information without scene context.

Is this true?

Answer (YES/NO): NO